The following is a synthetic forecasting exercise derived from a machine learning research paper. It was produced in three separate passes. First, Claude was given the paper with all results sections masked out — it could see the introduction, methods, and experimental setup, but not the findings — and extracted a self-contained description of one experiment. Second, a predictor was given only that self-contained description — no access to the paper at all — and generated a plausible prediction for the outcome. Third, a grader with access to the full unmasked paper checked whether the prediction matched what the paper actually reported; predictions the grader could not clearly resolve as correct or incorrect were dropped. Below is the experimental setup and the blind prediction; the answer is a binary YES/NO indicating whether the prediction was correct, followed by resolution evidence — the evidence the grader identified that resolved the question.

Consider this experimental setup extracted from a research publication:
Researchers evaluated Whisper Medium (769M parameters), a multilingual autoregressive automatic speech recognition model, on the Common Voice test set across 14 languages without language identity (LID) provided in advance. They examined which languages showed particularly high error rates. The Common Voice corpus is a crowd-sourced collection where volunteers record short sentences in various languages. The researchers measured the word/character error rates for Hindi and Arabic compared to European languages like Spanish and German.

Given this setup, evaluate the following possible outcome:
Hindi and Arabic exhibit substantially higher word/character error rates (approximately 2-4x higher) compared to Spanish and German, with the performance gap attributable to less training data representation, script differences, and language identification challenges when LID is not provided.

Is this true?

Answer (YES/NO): NO